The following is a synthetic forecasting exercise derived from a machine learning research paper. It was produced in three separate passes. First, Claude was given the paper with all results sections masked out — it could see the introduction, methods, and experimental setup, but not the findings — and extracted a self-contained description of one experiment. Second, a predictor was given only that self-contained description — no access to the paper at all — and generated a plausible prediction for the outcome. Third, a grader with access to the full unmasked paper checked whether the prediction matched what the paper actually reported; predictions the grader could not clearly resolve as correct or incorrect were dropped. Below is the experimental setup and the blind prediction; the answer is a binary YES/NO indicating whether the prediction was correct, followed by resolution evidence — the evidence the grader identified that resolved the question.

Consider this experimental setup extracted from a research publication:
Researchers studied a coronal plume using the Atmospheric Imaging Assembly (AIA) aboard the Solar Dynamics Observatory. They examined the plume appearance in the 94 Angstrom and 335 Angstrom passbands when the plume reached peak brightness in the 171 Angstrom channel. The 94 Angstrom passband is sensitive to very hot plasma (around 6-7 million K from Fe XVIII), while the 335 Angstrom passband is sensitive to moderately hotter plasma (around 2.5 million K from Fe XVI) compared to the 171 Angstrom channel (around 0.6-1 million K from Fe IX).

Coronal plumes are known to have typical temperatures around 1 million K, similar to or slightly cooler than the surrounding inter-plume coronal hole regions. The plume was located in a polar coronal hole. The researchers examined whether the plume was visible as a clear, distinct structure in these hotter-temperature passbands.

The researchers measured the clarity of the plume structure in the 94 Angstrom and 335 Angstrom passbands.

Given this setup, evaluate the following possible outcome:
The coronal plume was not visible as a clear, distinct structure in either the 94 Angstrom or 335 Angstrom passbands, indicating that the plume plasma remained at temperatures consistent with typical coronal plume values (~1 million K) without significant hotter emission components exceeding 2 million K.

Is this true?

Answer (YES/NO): YES